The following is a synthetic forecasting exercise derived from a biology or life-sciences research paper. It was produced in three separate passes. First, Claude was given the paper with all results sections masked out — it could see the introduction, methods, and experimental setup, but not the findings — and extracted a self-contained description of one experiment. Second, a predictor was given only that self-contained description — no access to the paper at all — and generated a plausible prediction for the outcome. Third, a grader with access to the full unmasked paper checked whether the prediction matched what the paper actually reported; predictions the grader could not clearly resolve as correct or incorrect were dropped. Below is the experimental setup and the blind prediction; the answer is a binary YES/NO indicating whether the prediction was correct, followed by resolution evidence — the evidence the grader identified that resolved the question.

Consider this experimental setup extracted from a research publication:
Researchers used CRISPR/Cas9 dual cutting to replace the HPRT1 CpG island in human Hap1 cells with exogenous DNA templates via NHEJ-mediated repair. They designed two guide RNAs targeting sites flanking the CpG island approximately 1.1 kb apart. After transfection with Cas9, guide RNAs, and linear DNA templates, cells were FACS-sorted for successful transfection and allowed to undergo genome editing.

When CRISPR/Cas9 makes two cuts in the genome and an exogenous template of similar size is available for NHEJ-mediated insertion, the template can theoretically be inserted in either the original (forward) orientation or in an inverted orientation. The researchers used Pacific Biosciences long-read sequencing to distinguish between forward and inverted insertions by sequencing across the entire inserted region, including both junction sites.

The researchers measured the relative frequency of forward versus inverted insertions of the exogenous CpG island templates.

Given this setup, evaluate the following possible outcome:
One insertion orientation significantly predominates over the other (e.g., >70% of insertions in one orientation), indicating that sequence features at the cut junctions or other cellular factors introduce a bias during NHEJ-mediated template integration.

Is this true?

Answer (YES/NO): NO